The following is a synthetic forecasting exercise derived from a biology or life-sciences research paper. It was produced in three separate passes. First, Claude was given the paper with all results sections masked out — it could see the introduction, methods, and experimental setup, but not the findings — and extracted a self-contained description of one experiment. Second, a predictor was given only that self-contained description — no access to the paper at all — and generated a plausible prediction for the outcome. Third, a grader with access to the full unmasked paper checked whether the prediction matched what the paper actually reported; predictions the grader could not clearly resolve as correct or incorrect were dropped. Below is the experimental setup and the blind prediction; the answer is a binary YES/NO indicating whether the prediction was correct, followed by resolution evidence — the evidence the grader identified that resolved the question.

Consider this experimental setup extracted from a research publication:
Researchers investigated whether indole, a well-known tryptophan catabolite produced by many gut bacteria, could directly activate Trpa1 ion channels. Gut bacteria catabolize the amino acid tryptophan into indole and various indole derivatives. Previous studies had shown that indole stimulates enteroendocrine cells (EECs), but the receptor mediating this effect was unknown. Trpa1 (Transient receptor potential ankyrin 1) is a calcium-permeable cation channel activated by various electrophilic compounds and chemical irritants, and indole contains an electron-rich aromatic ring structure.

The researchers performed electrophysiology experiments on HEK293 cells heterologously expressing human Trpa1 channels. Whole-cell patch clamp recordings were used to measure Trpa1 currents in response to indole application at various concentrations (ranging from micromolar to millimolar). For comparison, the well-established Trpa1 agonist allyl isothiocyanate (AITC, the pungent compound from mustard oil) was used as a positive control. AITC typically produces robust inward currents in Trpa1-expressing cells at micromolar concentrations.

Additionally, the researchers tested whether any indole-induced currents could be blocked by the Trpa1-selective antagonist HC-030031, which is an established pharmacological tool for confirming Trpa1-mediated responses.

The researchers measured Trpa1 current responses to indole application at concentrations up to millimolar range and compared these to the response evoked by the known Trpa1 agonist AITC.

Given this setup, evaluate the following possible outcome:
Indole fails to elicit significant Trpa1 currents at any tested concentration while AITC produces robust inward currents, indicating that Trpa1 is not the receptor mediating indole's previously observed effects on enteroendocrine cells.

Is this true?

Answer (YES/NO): NO